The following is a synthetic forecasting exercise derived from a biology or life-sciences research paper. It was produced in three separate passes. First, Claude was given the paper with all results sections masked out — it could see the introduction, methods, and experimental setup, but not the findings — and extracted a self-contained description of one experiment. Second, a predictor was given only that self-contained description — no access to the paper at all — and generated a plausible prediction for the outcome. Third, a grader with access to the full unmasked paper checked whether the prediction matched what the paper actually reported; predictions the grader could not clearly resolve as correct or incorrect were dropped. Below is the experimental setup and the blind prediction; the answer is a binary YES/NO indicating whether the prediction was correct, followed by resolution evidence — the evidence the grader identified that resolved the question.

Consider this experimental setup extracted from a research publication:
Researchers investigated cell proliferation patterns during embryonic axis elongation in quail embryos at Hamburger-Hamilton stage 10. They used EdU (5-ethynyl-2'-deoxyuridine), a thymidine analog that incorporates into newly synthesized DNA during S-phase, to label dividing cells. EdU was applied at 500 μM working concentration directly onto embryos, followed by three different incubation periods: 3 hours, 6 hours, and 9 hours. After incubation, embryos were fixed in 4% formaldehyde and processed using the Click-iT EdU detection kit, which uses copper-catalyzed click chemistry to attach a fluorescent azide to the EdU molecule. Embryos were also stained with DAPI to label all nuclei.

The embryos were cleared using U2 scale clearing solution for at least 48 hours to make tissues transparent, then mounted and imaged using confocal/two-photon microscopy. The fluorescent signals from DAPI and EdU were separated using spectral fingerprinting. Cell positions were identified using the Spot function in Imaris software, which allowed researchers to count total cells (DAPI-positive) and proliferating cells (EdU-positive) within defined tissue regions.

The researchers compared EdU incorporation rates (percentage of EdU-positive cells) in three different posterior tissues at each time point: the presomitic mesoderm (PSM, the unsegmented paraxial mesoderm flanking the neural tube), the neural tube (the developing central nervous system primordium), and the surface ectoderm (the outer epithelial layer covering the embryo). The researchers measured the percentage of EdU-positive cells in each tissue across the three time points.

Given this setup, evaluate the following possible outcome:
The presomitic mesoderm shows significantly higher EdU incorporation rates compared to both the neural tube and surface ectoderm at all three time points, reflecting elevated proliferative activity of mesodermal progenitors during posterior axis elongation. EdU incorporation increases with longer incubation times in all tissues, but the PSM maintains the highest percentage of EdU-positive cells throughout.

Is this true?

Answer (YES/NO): YES